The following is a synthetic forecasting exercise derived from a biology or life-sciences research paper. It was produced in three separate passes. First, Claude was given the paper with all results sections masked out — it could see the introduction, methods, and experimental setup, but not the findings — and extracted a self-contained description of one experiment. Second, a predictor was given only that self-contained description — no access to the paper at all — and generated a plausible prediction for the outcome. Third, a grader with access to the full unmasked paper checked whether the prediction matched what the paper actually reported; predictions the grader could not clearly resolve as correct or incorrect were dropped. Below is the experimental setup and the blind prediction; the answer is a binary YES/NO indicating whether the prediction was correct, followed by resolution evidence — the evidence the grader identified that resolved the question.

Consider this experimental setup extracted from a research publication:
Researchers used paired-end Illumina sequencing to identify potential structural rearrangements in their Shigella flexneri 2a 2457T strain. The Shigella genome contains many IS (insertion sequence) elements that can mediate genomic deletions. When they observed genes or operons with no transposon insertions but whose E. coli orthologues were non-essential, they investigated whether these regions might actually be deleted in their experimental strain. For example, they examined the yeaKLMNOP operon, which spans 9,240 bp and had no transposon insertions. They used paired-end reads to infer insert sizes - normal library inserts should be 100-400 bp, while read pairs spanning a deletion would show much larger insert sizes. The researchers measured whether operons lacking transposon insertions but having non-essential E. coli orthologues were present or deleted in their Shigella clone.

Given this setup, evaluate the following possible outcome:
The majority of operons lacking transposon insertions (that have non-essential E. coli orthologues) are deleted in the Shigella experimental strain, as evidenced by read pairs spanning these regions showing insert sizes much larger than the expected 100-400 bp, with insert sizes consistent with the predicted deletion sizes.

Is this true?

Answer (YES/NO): YES